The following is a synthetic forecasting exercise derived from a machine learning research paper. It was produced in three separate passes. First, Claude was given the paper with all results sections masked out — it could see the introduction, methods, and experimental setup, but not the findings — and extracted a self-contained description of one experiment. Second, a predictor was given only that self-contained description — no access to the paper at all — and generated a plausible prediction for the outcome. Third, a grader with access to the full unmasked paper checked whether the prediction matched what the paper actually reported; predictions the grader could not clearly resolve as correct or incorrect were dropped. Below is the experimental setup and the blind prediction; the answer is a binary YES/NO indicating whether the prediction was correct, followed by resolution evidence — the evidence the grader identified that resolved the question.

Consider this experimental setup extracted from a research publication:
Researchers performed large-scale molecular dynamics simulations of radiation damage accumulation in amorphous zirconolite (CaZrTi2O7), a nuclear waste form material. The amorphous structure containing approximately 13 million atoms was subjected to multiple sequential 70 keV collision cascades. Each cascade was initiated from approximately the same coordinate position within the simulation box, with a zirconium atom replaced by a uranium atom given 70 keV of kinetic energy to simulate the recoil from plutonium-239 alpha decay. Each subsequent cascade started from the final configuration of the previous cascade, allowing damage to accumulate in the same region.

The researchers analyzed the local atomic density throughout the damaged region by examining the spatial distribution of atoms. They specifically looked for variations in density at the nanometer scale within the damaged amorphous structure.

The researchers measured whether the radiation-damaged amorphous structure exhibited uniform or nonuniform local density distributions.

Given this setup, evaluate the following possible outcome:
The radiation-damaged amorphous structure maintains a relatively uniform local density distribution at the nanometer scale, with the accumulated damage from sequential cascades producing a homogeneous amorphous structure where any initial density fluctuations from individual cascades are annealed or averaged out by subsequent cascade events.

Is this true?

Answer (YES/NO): NO